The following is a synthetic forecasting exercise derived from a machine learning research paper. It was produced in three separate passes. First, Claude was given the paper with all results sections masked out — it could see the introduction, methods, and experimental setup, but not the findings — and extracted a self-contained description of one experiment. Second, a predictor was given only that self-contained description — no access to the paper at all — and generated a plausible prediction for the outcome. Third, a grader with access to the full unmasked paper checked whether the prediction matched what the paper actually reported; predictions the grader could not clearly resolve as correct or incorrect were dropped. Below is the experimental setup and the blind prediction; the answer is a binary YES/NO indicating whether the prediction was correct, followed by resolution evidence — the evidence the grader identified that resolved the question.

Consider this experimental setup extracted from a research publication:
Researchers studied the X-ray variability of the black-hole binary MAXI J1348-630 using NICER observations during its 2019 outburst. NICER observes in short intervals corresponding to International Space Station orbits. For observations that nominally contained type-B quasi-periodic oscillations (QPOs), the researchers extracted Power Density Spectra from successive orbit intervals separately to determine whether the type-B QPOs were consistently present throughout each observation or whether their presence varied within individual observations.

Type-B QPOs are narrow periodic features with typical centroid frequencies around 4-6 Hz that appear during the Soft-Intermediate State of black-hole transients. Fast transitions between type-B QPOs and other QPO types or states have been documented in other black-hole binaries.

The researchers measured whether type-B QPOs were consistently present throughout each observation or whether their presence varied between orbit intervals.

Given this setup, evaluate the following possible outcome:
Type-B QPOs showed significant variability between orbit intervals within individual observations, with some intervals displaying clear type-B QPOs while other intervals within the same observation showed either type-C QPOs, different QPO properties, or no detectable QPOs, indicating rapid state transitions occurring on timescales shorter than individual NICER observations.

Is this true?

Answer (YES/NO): YES